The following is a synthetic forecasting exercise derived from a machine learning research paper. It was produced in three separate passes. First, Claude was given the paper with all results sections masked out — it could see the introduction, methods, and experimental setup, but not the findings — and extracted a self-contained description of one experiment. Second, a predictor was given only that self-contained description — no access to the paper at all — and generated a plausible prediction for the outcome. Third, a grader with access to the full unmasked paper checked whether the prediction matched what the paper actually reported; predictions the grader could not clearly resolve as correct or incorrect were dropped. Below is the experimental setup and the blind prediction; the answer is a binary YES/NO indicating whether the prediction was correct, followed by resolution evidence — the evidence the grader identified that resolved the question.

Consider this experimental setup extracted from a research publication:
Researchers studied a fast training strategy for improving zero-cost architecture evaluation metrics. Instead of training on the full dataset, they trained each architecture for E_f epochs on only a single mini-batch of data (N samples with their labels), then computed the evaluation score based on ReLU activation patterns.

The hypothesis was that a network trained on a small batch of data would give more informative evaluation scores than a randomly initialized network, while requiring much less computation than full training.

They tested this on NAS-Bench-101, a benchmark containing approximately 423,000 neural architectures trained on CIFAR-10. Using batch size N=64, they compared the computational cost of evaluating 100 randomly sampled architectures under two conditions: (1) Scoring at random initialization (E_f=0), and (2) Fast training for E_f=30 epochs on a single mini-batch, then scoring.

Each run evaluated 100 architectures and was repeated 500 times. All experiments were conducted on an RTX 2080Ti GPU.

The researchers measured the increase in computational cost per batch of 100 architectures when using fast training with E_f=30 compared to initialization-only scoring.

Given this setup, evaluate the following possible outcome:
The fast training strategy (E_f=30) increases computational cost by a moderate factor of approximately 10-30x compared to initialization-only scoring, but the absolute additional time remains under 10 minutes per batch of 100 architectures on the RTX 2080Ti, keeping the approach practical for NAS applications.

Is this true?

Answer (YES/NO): NO